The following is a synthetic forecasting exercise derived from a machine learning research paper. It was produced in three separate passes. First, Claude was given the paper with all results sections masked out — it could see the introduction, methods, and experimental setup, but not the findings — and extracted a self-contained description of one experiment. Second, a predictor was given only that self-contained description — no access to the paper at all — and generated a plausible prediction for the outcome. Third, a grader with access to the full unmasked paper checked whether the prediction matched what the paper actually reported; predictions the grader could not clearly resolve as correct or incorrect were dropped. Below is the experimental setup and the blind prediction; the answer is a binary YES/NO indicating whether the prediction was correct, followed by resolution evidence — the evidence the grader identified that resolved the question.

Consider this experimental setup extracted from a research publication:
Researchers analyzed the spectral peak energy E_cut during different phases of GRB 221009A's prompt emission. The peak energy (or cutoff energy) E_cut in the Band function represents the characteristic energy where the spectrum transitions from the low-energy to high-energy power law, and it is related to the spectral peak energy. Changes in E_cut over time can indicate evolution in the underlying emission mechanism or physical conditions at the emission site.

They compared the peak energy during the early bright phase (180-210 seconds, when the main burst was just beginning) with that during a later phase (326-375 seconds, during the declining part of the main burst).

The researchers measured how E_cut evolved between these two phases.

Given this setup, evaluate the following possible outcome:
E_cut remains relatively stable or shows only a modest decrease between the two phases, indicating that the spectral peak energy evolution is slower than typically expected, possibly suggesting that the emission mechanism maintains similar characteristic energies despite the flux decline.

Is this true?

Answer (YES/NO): NO